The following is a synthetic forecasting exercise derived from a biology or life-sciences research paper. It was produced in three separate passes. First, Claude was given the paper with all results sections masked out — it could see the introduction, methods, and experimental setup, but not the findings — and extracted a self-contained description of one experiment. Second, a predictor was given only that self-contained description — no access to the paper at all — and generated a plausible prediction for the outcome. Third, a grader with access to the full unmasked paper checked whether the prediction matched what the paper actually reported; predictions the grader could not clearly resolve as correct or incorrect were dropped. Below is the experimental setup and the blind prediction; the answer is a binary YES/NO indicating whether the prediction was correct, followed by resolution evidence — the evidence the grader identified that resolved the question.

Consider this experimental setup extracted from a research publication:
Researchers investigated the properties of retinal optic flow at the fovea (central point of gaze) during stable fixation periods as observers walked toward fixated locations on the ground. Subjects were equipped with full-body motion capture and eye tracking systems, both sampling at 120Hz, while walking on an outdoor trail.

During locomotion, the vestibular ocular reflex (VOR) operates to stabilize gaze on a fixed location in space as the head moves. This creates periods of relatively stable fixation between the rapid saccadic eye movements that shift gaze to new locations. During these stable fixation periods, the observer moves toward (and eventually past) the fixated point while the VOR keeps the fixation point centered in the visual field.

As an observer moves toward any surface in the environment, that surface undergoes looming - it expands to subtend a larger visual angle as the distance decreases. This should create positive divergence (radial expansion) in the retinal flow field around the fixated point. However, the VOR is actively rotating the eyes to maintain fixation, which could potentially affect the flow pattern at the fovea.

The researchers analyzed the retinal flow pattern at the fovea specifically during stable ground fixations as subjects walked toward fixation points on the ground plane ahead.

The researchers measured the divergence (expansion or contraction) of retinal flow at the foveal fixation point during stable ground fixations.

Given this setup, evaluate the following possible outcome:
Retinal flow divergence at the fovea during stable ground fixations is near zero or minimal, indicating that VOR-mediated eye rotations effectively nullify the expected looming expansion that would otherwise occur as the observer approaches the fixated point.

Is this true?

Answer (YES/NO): YES